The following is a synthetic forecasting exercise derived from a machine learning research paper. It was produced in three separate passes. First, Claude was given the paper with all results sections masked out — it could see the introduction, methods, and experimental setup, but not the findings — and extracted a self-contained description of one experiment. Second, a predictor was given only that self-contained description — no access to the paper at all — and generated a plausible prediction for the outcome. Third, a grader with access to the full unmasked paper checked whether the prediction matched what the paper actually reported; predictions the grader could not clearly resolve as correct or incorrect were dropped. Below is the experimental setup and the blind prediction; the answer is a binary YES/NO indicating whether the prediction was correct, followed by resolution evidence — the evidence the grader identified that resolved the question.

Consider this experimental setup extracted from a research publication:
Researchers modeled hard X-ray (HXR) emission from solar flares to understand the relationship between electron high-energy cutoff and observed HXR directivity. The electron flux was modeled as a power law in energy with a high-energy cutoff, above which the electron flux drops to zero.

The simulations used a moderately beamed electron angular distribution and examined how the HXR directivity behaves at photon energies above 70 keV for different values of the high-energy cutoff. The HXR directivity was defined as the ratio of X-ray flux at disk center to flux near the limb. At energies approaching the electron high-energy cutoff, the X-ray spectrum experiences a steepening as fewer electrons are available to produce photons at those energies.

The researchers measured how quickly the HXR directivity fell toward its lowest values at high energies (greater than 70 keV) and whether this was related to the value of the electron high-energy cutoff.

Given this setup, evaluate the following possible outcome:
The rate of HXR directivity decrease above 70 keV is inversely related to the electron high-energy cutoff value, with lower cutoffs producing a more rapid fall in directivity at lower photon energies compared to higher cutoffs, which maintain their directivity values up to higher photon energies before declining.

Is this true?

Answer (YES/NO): YES